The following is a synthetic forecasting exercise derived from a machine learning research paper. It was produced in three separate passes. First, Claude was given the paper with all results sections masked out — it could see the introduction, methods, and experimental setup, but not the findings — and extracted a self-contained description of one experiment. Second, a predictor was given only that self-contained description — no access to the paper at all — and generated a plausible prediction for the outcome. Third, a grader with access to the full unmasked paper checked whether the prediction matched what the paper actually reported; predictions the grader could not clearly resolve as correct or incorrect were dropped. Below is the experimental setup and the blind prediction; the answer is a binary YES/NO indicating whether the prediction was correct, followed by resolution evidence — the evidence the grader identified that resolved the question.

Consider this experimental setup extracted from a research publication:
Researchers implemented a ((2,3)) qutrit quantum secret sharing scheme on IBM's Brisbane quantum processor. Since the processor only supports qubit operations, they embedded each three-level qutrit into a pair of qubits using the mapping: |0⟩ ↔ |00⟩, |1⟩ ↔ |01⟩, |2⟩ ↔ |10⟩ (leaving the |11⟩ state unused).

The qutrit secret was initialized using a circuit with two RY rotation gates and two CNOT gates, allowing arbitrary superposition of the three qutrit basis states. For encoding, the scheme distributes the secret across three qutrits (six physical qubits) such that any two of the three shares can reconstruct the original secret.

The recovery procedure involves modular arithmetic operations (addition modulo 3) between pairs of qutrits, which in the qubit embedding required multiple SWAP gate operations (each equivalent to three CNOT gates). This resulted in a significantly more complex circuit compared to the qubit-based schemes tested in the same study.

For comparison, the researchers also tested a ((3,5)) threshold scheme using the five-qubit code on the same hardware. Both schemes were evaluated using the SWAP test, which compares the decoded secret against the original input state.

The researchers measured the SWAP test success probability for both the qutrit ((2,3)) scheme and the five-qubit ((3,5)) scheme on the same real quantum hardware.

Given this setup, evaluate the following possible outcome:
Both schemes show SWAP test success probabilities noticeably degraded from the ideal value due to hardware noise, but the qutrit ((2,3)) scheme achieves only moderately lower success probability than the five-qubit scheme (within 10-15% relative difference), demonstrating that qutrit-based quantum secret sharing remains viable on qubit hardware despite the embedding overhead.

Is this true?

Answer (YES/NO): NO